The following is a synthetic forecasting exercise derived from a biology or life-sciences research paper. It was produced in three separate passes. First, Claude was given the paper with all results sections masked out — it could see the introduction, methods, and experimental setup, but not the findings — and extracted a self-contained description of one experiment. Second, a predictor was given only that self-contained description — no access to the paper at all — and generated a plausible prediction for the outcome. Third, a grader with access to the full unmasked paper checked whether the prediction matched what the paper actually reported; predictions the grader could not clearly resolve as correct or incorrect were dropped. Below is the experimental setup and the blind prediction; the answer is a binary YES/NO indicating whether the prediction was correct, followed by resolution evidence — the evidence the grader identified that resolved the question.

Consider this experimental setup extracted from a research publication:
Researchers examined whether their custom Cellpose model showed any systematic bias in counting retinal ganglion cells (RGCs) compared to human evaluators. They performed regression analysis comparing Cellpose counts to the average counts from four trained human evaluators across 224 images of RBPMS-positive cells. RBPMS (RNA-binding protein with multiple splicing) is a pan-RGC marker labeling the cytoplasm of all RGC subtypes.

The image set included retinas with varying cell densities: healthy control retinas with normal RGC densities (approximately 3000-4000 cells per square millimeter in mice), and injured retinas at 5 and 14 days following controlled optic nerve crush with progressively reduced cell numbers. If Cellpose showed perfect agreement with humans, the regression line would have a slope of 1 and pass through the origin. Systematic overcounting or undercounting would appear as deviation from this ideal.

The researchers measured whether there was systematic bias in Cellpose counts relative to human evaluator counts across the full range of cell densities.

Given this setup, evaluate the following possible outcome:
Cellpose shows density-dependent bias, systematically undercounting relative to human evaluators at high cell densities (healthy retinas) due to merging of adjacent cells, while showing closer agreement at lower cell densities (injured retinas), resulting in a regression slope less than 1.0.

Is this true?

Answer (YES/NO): NO